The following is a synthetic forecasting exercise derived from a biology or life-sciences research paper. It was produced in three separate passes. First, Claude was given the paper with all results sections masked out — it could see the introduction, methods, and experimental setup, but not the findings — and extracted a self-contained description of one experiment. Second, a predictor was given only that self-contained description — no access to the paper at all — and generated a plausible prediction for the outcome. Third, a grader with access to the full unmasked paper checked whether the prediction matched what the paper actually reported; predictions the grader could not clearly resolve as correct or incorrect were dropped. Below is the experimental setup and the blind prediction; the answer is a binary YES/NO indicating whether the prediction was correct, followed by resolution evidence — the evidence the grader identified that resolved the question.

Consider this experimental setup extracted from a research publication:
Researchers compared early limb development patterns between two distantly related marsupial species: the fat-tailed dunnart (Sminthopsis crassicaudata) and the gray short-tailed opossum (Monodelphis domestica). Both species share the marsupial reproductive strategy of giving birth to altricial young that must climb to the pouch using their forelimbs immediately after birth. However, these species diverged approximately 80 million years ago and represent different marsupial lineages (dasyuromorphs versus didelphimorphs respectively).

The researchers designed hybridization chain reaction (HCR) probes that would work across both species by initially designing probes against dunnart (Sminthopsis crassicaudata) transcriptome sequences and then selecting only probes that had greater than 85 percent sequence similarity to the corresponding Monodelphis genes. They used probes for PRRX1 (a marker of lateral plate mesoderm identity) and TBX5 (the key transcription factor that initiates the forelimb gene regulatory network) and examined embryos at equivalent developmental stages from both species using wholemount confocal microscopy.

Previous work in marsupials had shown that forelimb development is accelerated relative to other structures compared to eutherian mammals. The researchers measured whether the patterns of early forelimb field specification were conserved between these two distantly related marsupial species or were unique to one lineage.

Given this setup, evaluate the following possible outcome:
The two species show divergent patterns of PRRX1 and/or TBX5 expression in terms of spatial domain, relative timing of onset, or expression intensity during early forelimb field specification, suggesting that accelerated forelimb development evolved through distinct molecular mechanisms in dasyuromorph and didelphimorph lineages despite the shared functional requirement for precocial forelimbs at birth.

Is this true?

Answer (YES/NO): NO